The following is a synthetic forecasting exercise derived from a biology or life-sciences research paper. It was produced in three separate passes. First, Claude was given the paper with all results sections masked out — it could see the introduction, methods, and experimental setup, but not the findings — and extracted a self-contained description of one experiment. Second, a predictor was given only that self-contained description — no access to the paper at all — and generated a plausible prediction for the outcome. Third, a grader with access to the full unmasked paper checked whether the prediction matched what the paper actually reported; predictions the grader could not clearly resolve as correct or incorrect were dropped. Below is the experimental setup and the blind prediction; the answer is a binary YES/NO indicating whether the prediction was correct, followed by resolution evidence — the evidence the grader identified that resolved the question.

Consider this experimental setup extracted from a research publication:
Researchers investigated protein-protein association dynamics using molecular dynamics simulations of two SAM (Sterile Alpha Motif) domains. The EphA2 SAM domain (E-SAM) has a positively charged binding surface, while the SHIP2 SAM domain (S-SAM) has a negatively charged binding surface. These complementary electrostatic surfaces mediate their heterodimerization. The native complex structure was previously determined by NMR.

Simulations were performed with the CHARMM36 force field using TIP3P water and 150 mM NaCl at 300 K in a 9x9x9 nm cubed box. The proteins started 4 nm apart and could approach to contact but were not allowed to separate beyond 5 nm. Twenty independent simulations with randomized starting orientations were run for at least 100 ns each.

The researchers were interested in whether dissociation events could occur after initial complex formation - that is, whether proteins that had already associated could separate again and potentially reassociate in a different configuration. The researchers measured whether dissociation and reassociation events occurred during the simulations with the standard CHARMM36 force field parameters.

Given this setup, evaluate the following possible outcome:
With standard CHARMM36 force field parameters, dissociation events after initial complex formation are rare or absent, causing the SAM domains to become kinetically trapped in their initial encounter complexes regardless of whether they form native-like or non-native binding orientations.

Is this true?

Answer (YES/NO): YES